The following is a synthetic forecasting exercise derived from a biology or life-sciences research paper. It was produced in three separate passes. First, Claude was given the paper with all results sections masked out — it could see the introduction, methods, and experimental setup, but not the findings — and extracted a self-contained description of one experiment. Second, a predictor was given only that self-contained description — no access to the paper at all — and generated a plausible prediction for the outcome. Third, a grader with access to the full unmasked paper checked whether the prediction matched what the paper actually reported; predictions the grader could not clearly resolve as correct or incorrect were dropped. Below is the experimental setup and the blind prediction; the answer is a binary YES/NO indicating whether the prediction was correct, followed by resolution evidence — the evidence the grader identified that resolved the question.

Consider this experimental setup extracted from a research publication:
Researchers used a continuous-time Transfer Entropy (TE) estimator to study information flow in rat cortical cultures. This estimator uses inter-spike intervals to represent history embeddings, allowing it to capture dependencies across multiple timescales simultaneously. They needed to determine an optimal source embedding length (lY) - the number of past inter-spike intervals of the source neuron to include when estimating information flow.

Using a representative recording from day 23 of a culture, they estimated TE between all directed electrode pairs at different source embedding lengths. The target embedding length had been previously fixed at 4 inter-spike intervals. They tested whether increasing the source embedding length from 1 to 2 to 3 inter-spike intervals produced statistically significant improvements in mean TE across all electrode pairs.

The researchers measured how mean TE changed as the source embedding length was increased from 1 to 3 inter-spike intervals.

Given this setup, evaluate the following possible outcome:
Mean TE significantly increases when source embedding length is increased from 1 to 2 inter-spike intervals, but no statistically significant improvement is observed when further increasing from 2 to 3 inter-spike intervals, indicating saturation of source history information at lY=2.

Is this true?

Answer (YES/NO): YES